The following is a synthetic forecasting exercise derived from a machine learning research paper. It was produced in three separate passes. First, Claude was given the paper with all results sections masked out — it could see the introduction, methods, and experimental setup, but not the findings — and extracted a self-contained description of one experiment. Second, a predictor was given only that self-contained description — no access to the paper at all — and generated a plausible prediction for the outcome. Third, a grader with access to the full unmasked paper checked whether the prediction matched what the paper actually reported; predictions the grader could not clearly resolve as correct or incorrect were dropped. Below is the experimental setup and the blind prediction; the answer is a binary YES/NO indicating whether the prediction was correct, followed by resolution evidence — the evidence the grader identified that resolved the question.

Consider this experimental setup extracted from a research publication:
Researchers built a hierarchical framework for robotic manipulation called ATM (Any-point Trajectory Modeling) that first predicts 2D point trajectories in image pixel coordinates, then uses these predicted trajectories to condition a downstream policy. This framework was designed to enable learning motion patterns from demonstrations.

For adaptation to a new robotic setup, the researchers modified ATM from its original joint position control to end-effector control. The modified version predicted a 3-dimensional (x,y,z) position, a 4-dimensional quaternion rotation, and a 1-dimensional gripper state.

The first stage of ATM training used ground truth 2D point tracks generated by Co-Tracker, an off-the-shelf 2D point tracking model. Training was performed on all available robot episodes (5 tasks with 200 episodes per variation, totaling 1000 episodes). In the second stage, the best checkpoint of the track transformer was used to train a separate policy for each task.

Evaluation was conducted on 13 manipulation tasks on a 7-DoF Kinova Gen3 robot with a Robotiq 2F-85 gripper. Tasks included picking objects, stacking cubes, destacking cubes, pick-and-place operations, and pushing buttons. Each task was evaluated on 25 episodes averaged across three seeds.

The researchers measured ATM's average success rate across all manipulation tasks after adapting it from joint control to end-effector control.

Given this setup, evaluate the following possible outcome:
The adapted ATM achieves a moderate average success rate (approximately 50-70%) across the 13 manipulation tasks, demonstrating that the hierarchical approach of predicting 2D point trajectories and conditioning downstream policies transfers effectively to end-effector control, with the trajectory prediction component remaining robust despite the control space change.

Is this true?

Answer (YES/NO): NO